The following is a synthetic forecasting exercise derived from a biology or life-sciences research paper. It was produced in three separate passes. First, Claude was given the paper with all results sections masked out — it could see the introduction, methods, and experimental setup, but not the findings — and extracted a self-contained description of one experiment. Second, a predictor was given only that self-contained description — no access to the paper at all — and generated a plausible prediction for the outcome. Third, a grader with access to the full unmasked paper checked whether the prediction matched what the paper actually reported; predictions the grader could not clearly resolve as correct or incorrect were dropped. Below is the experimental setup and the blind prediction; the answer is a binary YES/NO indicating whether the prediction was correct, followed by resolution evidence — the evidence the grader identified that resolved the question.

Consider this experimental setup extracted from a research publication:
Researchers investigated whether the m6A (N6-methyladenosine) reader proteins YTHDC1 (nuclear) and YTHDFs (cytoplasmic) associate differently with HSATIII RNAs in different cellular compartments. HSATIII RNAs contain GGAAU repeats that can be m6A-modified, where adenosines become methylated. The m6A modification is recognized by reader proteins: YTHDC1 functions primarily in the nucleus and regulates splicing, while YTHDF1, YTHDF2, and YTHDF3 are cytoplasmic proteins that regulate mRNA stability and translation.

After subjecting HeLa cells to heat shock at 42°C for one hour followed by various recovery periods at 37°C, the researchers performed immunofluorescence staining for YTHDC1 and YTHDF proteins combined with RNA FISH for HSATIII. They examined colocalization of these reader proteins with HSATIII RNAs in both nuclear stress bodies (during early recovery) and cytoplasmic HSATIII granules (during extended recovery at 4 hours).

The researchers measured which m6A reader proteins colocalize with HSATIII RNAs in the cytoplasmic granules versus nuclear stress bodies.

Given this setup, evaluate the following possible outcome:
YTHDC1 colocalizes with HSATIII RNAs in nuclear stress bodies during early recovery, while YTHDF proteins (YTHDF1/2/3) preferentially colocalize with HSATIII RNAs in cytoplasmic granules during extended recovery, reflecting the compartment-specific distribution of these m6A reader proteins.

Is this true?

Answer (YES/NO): YES